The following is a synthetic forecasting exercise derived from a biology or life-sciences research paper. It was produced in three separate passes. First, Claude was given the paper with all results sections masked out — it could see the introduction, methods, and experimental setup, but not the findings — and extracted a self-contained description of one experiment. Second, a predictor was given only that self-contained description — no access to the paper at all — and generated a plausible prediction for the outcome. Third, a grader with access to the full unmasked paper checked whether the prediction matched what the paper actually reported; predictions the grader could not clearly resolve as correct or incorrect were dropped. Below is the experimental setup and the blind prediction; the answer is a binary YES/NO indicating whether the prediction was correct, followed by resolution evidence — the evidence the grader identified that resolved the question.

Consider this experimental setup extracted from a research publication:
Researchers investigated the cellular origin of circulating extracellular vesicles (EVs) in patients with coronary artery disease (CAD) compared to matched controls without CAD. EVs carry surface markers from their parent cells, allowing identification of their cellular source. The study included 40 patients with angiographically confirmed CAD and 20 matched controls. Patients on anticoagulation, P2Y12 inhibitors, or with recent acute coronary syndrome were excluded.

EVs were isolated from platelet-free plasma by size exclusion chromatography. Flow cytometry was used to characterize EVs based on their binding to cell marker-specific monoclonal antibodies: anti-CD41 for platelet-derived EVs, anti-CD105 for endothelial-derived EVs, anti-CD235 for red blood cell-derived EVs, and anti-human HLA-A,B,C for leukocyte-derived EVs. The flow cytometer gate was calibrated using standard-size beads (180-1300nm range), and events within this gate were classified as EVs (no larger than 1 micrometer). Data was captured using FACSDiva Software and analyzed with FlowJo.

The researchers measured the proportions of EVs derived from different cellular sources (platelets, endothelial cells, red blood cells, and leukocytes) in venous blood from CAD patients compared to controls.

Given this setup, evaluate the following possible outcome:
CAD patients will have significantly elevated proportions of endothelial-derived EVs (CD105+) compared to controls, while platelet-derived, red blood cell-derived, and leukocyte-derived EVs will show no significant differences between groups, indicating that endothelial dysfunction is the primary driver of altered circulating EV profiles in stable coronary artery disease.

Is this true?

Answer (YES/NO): NO